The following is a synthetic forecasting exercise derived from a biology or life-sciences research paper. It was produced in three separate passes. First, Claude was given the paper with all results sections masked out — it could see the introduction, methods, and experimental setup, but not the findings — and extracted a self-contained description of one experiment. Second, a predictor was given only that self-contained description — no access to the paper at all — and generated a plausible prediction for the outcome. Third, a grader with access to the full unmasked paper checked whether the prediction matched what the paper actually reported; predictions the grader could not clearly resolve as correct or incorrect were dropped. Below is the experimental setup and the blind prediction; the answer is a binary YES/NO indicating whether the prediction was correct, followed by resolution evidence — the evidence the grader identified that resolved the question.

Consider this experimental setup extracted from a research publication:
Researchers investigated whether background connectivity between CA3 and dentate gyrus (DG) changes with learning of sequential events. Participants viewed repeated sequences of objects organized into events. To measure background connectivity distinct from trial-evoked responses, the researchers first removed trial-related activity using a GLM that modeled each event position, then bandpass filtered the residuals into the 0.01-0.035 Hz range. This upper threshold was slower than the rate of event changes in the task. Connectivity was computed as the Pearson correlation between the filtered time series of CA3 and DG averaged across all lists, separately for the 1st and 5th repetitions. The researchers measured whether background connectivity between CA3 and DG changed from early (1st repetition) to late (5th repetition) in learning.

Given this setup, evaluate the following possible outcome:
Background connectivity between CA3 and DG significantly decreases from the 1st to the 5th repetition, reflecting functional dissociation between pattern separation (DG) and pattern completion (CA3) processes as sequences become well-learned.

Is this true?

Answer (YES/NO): NO